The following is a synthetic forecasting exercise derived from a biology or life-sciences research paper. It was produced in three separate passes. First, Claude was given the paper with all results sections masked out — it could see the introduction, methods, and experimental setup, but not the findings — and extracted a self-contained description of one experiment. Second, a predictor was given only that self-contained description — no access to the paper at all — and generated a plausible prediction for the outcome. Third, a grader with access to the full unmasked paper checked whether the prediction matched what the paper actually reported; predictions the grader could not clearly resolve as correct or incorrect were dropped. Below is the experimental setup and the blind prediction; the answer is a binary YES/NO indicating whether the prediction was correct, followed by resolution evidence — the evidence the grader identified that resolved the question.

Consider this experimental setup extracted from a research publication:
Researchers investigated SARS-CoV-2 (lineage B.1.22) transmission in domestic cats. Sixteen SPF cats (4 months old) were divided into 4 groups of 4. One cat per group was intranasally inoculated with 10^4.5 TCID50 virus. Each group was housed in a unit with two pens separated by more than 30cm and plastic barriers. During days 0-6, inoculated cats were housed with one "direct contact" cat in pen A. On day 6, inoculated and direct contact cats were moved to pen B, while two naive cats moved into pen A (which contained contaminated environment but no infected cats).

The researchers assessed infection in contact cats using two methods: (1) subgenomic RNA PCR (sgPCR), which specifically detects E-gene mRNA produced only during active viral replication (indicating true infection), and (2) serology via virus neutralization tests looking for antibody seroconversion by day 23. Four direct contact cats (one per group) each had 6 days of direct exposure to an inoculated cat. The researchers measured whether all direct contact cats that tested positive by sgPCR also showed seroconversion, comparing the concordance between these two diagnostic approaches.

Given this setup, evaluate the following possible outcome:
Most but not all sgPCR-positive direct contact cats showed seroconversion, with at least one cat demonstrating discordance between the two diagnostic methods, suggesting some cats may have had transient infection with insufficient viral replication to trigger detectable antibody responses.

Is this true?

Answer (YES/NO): YES